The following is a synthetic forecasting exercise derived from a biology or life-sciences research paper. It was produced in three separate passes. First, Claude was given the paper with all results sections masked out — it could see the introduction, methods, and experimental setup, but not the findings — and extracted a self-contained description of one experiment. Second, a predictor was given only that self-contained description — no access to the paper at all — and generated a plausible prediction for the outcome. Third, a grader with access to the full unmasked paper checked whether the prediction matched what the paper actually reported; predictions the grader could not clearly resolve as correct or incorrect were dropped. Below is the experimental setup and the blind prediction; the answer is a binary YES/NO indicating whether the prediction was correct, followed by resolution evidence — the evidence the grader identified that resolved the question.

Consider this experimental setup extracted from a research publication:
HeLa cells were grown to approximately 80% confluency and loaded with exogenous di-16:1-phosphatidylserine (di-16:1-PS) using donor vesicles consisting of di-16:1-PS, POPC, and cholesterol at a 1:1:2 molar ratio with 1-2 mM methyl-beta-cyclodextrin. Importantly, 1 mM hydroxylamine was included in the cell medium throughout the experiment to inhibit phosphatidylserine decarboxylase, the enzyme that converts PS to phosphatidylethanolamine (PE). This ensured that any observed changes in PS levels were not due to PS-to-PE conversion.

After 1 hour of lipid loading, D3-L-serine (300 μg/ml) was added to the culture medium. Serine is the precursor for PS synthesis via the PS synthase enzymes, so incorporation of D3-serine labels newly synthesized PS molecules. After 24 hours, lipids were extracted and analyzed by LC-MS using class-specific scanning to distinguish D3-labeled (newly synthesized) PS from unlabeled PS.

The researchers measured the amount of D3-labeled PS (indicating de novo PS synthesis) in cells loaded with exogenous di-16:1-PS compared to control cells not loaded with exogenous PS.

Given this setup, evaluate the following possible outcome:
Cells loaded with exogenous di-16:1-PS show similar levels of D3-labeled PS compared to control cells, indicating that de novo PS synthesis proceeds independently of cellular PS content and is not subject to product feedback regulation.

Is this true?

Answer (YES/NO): NO